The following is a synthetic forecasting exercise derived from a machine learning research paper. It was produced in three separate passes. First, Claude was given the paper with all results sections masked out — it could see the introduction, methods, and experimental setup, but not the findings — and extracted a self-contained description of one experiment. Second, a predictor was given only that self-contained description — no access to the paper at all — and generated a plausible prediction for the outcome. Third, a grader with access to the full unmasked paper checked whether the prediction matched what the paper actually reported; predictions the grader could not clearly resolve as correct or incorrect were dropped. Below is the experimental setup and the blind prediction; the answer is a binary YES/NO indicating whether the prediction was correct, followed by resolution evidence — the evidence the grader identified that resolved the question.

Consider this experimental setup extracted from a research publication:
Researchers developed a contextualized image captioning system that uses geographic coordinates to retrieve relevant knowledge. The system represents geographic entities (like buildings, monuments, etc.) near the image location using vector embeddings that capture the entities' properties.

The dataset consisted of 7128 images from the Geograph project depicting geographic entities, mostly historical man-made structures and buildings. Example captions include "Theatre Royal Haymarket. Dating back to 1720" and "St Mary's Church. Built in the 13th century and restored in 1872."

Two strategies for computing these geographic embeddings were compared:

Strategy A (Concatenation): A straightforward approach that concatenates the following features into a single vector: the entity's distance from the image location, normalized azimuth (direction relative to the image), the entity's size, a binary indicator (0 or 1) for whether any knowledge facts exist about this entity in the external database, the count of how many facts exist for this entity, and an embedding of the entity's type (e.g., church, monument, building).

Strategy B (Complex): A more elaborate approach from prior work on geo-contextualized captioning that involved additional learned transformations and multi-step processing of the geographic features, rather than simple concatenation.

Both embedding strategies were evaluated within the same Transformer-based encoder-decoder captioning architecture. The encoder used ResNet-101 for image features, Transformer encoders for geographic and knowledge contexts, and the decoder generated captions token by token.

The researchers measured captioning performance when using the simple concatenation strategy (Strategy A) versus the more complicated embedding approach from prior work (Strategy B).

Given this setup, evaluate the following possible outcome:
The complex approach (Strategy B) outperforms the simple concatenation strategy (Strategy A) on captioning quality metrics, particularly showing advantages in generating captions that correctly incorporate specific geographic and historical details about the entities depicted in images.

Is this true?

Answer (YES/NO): NO